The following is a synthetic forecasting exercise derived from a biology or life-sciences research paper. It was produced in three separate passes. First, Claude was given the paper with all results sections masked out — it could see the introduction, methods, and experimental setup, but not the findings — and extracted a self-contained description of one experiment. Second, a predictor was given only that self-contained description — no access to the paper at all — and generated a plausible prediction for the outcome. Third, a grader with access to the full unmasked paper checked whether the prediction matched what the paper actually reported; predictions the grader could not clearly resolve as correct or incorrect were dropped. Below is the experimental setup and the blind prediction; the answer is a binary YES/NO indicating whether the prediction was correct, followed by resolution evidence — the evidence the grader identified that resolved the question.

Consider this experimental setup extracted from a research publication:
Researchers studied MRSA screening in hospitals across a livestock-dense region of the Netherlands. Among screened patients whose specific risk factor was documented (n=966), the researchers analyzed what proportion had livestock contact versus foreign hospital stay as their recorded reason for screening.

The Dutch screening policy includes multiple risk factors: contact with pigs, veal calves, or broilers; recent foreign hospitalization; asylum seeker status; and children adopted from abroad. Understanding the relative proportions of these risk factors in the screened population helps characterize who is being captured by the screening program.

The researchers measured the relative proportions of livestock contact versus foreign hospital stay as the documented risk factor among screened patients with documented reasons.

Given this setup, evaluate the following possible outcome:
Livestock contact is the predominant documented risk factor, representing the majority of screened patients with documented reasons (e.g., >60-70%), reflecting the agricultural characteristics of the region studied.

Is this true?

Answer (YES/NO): NO